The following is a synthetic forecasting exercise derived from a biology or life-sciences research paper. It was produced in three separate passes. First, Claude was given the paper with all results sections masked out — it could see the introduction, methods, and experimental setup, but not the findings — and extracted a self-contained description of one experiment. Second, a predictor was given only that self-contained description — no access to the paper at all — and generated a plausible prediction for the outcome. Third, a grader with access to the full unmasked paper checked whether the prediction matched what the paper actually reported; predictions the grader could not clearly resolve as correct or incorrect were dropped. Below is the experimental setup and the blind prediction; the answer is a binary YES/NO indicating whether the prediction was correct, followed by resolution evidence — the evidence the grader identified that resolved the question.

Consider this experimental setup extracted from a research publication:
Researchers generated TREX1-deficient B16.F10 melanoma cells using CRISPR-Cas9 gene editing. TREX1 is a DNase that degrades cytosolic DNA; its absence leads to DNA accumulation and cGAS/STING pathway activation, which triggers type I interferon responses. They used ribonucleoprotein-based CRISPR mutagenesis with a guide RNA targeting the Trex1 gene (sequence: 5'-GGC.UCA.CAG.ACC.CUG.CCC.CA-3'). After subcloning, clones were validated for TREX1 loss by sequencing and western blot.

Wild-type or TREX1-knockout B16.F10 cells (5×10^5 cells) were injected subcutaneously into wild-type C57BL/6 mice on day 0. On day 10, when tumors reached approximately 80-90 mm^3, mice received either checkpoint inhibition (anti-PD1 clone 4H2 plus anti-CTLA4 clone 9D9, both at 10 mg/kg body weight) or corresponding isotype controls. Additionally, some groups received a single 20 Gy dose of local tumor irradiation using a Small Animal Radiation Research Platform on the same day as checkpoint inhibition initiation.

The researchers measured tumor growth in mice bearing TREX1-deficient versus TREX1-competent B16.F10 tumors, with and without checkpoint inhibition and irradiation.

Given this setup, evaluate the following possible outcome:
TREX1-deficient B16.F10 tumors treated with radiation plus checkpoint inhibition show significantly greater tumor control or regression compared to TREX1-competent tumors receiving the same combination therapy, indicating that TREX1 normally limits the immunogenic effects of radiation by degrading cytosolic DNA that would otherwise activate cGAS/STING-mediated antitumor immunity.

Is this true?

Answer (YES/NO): YES